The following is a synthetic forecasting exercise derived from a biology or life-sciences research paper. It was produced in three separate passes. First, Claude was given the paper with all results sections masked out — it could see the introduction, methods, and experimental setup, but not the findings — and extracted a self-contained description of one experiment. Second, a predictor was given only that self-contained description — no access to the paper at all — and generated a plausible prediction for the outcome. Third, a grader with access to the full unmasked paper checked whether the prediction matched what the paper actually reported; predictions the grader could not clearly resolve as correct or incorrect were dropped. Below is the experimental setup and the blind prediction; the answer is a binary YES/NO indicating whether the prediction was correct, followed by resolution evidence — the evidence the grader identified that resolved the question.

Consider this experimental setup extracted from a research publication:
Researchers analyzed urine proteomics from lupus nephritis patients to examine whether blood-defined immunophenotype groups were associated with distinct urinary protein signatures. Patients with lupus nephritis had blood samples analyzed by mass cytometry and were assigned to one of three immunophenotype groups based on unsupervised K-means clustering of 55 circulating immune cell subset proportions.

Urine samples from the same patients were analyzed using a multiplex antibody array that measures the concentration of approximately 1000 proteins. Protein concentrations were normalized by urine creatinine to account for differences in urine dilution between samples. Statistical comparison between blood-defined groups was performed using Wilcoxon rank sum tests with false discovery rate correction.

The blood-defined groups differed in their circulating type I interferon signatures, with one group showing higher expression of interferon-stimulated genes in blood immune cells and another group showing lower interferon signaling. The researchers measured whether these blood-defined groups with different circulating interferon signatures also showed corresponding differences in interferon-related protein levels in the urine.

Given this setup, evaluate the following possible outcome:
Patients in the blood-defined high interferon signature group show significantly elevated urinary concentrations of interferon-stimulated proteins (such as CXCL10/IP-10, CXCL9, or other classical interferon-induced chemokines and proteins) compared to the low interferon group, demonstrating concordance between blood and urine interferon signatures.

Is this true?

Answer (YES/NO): YES